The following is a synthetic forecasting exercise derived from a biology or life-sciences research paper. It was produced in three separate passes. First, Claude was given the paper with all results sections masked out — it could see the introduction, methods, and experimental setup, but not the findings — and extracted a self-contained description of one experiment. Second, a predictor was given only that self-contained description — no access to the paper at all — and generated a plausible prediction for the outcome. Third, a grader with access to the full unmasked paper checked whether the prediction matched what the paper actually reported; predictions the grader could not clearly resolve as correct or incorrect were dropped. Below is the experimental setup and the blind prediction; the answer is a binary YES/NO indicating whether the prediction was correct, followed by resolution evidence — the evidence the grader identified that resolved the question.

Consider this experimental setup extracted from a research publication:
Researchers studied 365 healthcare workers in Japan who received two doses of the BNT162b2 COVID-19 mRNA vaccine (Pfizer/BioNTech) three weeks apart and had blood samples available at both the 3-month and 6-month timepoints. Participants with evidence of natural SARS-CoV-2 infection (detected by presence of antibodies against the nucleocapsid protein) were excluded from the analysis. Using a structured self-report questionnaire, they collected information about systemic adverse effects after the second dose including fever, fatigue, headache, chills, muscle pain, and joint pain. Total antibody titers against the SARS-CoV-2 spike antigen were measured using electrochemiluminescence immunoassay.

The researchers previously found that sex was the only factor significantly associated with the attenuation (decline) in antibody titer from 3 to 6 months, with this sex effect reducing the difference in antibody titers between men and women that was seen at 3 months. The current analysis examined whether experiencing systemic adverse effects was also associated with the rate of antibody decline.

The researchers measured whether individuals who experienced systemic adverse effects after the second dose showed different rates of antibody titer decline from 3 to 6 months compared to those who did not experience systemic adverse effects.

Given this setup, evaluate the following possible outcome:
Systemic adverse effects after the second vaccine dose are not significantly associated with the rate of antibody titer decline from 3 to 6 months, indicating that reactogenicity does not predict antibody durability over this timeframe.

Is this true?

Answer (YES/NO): YES